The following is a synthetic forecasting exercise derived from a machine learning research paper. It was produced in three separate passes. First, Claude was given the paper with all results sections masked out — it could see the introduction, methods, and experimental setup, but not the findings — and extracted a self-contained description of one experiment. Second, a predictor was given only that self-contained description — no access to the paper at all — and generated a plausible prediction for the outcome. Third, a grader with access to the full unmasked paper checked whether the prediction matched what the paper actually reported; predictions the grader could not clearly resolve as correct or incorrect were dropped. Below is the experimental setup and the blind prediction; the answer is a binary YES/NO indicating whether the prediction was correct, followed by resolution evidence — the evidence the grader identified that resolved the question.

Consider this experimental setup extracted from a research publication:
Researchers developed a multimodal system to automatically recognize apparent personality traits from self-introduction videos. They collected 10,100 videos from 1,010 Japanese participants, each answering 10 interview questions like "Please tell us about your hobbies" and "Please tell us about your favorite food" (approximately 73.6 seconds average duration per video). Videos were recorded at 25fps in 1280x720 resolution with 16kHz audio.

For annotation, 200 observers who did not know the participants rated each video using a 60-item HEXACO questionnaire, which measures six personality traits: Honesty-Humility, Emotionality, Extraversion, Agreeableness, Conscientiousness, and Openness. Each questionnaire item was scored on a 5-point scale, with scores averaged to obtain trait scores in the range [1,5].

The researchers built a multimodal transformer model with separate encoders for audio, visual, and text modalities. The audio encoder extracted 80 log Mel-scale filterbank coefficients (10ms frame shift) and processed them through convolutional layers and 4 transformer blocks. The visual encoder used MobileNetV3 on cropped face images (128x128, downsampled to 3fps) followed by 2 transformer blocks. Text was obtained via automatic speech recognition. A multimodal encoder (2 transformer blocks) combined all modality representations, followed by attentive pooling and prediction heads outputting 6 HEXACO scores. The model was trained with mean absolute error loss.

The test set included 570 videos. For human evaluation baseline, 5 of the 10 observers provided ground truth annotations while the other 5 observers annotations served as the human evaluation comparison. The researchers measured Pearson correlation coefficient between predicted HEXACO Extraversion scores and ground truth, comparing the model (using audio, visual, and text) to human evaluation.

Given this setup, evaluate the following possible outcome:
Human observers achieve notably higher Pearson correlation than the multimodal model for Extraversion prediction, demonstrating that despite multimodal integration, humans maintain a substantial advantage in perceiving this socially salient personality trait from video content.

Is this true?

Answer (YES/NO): NO